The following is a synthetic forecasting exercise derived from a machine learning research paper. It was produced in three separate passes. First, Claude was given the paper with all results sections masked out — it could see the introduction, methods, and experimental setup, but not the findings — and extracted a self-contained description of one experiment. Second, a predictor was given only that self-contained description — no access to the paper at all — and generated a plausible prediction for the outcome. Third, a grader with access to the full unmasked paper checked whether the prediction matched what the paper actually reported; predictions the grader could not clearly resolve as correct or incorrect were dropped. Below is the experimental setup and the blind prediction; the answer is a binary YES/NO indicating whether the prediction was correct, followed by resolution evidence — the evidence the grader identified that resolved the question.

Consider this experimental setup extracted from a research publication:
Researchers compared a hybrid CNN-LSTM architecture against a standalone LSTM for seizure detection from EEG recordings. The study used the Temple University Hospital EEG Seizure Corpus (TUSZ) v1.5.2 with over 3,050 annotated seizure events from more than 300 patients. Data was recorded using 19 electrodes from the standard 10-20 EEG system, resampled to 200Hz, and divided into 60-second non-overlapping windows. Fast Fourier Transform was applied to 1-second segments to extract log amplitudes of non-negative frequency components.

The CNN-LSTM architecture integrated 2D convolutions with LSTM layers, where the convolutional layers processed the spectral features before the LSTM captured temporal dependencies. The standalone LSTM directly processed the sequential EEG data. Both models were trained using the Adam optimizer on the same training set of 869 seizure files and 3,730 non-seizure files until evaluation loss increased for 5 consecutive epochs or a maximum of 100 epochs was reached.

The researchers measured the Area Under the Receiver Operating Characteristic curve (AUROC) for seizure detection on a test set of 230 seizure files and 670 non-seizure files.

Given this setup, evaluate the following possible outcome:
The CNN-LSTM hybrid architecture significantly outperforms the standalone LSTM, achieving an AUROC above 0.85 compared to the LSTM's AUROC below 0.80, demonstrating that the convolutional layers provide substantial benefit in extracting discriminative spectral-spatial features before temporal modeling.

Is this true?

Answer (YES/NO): NO